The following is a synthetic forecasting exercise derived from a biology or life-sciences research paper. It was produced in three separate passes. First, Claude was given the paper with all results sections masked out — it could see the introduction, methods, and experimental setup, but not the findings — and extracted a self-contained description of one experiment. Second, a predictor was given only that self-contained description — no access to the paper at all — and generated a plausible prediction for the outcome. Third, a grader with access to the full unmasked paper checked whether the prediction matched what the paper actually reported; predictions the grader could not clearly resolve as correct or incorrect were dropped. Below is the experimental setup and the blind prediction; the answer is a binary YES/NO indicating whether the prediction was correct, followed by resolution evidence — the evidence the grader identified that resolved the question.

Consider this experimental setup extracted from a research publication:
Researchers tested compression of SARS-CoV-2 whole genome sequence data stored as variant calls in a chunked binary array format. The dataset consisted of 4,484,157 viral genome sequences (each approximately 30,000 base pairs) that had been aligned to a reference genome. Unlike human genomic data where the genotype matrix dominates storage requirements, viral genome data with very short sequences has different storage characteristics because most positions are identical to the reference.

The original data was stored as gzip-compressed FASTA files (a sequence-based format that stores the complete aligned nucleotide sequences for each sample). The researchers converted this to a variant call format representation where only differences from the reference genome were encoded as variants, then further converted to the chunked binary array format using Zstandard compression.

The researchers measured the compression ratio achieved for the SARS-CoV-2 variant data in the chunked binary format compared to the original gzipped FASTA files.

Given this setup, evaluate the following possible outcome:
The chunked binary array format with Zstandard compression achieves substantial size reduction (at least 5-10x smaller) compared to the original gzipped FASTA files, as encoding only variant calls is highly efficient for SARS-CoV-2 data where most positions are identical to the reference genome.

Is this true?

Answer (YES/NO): YES